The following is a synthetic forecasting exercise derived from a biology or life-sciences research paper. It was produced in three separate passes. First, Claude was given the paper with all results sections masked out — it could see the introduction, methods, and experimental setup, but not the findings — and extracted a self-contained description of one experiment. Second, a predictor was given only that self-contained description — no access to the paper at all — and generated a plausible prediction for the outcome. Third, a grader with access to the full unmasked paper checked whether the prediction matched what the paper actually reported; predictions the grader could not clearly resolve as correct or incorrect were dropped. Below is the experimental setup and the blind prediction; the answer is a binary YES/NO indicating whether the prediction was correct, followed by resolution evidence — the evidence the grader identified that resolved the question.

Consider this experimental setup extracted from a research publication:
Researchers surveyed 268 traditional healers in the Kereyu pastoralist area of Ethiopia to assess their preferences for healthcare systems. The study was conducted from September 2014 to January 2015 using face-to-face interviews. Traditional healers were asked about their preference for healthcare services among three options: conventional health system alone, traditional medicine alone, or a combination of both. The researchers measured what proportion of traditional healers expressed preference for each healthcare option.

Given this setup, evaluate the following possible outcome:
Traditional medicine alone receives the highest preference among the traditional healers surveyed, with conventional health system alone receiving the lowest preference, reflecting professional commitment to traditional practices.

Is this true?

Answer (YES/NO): NO